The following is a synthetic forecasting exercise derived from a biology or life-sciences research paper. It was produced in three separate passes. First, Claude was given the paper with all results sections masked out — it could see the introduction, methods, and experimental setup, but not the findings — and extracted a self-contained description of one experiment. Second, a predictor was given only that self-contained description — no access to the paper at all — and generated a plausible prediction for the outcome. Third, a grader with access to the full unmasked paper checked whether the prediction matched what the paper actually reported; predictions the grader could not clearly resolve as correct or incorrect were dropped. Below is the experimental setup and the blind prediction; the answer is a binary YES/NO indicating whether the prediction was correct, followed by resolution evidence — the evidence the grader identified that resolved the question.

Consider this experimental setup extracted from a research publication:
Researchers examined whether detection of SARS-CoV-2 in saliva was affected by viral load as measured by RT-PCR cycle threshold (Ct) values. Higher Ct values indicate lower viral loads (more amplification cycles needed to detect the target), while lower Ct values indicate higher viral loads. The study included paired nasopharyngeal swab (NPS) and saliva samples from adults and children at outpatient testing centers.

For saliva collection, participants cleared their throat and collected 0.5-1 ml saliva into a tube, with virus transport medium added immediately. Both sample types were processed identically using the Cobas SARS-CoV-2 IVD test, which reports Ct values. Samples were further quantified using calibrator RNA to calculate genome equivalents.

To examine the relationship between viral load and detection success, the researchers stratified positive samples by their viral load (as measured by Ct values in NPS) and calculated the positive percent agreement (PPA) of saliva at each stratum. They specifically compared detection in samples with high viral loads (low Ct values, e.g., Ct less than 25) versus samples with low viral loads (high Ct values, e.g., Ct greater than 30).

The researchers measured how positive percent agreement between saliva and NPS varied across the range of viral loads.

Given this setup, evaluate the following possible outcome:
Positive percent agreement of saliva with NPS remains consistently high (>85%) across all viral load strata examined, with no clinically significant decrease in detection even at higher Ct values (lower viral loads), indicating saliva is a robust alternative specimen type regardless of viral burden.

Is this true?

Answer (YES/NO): NO